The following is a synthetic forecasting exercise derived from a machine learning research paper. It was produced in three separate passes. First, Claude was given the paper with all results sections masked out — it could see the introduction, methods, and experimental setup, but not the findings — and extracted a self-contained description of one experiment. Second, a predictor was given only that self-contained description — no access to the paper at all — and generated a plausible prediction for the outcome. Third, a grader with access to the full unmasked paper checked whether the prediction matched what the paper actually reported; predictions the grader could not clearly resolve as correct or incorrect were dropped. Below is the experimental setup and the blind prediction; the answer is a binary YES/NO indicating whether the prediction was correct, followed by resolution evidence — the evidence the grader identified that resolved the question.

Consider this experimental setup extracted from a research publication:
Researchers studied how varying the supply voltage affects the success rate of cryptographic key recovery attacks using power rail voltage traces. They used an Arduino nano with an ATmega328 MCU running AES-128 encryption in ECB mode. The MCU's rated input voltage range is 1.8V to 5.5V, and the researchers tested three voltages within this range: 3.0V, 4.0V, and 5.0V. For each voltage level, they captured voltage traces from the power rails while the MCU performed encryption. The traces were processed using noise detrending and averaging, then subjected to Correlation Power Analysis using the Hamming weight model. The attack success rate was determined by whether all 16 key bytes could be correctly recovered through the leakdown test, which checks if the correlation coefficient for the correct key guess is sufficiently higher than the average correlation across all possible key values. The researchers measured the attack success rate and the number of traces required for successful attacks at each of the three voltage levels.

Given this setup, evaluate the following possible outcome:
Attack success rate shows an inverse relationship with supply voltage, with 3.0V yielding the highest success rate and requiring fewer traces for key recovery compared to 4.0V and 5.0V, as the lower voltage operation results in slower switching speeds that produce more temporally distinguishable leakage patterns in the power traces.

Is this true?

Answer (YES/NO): NO